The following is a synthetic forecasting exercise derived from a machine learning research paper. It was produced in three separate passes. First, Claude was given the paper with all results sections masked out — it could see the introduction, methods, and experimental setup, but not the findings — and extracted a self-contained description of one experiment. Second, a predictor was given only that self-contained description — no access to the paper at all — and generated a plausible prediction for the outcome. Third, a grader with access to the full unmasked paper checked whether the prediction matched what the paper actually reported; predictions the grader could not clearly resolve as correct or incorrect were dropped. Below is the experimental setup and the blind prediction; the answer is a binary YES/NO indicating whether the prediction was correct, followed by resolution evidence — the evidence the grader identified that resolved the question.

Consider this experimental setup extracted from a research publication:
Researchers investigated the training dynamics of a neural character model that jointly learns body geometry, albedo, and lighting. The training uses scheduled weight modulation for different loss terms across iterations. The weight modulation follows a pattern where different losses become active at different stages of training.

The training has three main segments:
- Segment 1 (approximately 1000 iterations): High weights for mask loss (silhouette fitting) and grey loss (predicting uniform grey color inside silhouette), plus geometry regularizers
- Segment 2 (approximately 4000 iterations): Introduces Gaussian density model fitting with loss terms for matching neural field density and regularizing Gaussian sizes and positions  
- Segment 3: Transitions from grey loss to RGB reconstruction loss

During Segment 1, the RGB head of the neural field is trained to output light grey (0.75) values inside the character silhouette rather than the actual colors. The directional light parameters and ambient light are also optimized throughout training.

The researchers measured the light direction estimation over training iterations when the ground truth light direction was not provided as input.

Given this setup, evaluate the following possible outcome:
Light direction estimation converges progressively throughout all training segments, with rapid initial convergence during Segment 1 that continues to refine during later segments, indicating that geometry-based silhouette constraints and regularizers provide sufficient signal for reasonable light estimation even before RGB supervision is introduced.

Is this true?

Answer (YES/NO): NO